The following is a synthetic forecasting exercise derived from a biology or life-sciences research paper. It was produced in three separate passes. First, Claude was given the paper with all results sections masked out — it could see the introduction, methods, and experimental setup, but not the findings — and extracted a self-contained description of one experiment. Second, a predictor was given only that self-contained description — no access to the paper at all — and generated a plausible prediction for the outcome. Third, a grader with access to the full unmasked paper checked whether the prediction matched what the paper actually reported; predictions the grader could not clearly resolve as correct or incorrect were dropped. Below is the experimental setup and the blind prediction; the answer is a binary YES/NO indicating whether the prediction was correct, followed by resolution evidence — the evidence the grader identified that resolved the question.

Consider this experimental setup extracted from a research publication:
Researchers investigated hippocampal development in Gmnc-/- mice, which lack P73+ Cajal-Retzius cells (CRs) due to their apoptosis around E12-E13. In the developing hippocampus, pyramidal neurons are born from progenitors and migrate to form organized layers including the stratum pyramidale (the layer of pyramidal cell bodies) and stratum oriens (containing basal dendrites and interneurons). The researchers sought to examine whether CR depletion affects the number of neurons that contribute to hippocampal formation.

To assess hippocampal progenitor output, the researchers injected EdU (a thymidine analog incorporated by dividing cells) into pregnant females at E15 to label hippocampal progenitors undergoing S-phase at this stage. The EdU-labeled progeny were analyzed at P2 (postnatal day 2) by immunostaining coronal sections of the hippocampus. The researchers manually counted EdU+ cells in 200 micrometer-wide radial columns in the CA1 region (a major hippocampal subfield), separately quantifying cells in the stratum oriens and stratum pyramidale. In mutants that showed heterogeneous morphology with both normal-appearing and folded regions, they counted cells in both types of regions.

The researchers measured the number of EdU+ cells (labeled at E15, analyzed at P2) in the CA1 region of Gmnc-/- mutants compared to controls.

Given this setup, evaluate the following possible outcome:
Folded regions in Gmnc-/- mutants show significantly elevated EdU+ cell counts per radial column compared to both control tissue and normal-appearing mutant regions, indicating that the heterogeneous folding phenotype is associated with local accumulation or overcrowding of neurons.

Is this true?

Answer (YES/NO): NO